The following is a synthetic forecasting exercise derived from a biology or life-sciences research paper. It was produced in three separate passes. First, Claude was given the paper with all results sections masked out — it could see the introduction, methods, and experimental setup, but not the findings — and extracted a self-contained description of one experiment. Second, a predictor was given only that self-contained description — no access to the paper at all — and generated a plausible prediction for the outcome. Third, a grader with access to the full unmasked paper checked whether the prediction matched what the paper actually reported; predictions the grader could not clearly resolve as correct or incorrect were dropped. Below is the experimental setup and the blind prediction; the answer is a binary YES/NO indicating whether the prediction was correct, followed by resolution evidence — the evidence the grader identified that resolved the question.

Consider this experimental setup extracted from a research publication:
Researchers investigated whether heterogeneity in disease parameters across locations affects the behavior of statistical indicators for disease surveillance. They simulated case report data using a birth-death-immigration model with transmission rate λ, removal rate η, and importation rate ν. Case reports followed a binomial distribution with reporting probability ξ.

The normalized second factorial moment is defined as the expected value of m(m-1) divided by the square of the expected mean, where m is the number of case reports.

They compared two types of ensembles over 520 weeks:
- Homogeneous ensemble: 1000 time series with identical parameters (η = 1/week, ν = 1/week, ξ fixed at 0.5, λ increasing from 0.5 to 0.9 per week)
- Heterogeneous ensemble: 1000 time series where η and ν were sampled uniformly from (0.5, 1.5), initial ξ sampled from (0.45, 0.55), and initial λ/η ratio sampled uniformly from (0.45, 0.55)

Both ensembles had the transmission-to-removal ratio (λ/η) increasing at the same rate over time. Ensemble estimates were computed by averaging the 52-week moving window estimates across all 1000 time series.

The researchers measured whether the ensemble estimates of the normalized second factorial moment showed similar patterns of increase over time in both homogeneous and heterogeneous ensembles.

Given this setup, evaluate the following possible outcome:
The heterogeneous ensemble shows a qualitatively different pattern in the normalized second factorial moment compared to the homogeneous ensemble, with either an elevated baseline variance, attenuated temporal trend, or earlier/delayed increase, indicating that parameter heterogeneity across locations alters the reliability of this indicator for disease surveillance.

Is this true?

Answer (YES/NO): NO